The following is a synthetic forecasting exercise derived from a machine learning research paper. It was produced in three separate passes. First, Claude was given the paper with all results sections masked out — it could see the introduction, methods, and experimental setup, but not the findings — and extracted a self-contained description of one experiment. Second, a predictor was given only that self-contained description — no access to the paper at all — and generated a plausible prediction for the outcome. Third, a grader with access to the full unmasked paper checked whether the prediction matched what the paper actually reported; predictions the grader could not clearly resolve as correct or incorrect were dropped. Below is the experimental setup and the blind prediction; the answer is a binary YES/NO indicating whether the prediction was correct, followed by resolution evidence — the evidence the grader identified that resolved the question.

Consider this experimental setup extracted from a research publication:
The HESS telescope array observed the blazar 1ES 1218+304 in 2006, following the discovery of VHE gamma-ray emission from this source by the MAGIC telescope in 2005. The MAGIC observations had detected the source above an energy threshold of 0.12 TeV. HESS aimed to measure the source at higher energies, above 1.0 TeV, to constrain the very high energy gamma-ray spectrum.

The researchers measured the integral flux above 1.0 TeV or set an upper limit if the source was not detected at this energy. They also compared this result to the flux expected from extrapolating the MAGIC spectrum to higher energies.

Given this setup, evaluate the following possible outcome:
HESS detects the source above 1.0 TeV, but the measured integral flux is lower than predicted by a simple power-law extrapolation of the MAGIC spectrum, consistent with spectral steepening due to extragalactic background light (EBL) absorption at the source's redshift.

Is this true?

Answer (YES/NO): NO